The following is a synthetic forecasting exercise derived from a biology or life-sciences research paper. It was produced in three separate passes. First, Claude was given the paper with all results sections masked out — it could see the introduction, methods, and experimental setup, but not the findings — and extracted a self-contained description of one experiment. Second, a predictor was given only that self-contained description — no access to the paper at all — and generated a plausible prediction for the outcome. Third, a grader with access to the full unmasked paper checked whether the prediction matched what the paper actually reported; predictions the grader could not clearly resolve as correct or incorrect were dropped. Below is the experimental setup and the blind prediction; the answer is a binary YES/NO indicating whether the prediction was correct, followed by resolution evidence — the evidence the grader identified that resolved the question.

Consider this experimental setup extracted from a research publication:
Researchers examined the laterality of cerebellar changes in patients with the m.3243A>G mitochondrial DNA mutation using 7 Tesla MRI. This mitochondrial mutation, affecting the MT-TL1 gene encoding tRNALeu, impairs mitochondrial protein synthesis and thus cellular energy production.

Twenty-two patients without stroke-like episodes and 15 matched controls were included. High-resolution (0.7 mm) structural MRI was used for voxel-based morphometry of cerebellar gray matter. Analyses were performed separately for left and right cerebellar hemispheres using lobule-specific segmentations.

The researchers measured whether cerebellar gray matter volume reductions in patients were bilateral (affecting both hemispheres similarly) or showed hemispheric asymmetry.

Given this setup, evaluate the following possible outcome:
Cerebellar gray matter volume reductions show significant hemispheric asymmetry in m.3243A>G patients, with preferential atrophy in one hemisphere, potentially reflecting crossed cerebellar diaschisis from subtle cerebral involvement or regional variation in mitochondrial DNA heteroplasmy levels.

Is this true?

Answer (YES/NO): NO